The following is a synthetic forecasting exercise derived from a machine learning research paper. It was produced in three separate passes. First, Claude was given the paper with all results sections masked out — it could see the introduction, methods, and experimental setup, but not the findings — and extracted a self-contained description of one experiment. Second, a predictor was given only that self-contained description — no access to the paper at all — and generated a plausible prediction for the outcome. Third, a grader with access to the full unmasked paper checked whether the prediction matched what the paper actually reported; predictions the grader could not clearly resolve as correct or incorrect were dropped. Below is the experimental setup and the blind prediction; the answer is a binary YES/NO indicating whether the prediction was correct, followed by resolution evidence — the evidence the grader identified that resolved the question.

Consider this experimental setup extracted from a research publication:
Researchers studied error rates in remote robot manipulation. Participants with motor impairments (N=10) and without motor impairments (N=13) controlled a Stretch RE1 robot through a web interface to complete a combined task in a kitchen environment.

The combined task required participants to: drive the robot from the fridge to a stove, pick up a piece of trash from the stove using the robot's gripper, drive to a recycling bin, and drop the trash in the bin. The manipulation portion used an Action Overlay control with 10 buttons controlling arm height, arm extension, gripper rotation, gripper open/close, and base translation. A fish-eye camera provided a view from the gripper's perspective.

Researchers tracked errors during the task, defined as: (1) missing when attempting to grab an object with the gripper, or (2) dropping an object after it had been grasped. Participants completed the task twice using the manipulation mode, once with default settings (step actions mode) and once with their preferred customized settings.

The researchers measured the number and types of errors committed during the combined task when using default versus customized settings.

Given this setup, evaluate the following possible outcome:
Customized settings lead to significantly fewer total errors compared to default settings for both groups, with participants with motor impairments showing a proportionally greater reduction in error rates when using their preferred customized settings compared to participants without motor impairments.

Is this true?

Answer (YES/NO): NO